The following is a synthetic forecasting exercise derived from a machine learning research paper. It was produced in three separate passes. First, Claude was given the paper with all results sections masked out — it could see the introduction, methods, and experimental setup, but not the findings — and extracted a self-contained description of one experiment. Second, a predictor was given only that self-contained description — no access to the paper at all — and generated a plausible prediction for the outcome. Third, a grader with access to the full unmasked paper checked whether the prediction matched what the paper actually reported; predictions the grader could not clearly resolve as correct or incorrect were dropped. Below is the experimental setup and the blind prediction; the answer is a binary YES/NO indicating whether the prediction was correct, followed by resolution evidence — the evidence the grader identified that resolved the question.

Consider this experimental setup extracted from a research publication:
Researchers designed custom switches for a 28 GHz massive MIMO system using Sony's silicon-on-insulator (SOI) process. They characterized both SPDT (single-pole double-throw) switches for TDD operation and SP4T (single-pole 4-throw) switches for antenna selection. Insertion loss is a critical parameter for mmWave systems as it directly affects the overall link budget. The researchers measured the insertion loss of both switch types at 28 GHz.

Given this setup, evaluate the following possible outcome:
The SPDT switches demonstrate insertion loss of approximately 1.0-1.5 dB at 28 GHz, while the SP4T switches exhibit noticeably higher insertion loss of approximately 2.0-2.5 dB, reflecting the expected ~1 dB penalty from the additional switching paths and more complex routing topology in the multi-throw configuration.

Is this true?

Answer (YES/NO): NO